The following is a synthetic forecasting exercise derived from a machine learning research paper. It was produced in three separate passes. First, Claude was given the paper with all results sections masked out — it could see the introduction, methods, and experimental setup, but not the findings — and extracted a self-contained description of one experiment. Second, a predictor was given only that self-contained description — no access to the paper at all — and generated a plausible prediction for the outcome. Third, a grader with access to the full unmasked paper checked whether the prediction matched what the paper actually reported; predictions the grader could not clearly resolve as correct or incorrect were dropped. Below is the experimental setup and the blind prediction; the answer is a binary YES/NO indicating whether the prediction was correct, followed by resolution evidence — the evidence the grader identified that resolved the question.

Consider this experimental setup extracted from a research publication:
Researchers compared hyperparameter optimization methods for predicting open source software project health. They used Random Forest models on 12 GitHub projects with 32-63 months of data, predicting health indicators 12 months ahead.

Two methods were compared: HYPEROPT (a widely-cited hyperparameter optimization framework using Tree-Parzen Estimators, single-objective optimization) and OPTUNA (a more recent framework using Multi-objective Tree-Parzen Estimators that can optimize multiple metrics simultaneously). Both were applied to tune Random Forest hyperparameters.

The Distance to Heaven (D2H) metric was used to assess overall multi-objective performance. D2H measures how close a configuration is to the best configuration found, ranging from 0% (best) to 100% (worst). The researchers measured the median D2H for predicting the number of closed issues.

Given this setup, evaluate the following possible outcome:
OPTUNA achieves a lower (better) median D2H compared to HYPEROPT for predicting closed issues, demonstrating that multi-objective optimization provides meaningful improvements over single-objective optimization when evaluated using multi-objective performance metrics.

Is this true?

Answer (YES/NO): NO